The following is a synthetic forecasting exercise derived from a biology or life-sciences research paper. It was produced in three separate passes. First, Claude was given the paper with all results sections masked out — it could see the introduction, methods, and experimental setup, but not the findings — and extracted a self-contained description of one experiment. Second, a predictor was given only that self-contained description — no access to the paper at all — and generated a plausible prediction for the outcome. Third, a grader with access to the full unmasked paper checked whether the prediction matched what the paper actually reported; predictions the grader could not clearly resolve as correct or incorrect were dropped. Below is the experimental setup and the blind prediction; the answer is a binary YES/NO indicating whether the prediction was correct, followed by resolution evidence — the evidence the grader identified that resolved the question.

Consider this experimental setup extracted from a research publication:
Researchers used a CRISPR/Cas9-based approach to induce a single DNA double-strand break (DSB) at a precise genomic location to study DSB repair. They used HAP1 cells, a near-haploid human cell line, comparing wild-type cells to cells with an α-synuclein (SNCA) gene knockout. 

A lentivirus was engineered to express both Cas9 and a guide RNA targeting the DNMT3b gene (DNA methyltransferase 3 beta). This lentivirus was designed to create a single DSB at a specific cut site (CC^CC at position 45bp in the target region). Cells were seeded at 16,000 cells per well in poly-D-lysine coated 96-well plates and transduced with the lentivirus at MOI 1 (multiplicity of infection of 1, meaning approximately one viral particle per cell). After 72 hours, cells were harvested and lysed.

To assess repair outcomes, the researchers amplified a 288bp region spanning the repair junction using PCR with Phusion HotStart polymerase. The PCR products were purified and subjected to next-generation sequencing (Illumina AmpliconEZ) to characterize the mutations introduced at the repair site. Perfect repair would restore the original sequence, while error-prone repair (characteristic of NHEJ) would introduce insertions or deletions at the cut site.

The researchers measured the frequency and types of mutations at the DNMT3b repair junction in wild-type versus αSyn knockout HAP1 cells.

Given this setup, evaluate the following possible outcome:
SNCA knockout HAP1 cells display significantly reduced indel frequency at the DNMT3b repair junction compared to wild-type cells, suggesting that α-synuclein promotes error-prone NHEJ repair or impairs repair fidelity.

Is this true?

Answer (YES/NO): NO